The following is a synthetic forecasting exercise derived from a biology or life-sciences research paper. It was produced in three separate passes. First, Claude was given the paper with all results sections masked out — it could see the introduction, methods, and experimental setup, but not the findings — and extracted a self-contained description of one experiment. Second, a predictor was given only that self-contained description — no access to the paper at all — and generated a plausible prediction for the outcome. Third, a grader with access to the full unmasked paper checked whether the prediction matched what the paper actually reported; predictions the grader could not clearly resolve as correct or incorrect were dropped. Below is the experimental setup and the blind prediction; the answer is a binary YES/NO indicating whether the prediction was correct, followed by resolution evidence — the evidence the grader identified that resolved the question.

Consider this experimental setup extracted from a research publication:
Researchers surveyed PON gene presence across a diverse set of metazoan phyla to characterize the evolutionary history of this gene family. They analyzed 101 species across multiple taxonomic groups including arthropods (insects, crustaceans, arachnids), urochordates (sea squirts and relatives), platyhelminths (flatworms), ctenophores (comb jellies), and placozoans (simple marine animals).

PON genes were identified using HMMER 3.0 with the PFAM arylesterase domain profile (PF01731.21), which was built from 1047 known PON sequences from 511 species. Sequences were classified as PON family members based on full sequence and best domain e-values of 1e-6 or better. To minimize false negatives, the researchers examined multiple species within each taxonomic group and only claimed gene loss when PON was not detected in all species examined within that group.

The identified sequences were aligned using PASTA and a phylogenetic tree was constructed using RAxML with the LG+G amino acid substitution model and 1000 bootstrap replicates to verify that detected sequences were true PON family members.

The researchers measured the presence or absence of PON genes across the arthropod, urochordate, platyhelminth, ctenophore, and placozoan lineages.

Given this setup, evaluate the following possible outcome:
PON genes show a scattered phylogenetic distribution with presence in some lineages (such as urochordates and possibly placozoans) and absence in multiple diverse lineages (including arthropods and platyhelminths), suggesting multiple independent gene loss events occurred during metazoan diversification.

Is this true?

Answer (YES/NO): NO